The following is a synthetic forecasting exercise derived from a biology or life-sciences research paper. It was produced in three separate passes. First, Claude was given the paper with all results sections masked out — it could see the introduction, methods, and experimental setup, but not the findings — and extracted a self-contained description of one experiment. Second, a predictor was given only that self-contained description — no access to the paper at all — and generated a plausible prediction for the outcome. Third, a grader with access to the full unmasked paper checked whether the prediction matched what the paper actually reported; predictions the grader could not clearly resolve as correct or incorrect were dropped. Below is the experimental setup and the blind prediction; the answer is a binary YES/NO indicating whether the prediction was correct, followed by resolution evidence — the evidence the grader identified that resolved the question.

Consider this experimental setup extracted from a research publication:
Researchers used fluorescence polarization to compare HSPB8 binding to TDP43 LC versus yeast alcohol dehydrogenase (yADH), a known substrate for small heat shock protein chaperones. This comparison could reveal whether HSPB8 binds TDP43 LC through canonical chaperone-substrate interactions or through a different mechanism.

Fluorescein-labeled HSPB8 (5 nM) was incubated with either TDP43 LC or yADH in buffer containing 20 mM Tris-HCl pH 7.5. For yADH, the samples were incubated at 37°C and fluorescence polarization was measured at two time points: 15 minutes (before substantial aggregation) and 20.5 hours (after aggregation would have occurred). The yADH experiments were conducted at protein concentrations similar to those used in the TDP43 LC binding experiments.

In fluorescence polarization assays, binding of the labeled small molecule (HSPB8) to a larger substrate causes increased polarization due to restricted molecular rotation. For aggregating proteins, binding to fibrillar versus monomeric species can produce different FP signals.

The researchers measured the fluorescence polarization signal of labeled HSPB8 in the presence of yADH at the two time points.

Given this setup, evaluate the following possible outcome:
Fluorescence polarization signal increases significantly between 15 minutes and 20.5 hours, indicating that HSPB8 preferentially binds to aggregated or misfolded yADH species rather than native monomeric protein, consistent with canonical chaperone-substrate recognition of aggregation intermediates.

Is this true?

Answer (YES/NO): YES